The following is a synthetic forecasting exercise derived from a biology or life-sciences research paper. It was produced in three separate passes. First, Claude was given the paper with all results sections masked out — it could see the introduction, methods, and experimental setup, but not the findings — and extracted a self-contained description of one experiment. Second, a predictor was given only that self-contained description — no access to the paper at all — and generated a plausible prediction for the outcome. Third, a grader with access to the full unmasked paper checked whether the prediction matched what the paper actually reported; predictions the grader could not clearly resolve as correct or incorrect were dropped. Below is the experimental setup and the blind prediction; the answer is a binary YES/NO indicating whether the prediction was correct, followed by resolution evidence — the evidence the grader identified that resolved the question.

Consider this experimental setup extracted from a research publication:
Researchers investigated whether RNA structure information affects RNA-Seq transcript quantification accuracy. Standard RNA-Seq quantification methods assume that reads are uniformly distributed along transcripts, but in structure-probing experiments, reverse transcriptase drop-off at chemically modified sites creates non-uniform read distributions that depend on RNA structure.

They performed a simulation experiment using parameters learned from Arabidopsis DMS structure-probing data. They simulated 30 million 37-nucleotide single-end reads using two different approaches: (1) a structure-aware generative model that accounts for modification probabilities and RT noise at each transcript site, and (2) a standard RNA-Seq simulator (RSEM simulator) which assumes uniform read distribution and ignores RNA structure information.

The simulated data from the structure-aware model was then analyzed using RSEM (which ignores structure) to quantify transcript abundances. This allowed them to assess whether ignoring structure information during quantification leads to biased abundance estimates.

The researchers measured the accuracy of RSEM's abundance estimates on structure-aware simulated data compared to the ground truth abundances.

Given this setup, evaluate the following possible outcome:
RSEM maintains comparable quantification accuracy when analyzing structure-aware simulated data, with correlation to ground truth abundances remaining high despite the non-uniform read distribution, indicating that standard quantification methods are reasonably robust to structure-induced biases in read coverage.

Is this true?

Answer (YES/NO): NO